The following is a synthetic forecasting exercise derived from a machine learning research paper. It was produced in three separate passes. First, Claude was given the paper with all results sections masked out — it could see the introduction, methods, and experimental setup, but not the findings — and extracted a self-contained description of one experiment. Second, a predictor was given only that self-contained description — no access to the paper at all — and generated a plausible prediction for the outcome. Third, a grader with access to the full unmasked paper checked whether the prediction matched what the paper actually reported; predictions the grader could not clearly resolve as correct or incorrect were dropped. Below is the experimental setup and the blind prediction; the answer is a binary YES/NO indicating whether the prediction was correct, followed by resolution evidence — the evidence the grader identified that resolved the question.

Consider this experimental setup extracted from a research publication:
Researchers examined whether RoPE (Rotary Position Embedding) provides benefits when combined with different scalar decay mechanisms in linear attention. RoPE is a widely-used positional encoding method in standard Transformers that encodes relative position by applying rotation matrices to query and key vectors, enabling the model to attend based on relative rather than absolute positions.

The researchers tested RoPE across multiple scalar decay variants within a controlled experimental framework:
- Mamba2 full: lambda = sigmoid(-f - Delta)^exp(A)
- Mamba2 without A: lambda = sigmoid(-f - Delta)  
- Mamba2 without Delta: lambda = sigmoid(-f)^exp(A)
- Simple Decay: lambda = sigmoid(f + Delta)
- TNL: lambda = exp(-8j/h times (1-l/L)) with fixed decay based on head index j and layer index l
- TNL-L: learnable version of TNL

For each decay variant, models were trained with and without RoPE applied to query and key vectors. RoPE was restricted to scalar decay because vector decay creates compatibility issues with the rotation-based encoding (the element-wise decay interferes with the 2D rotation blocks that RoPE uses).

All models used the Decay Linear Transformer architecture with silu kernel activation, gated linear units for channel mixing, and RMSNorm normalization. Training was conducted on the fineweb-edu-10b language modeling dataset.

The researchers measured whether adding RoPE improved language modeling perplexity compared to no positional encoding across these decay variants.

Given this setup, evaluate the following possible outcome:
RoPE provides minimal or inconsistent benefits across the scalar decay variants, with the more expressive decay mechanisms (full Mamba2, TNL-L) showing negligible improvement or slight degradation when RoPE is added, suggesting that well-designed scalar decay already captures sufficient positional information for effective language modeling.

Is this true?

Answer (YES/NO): YES